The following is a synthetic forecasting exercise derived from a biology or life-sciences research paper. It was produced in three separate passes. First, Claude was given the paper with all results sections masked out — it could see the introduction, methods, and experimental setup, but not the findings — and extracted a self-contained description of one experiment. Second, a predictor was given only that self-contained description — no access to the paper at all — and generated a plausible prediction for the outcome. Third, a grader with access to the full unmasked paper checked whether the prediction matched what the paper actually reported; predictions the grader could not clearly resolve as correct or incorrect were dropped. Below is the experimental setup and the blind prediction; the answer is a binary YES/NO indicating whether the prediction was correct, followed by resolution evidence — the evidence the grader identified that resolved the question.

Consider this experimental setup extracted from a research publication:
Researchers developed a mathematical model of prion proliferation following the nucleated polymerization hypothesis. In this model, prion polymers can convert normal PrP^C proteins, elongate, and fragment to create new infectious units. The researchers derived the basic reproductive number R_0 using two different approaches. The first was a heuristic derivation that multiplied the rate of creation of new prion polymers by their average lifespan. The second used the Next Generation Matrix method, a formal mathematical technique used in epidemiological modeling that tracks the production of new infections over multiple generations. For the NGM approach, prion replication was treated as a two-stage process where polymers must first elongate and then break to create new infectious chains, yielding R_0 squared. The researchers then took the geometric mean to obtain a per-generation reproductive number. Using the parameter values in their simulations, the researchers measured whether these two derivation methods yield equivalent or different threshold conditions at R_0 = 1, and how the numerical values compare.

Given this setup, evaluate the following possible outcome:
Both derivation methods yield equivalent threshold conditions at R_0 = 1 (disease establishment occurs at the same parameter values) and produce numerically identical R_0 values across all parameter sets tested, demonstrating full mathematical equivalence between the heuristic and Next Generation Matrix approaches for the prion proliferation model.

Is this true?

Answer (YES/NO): NO